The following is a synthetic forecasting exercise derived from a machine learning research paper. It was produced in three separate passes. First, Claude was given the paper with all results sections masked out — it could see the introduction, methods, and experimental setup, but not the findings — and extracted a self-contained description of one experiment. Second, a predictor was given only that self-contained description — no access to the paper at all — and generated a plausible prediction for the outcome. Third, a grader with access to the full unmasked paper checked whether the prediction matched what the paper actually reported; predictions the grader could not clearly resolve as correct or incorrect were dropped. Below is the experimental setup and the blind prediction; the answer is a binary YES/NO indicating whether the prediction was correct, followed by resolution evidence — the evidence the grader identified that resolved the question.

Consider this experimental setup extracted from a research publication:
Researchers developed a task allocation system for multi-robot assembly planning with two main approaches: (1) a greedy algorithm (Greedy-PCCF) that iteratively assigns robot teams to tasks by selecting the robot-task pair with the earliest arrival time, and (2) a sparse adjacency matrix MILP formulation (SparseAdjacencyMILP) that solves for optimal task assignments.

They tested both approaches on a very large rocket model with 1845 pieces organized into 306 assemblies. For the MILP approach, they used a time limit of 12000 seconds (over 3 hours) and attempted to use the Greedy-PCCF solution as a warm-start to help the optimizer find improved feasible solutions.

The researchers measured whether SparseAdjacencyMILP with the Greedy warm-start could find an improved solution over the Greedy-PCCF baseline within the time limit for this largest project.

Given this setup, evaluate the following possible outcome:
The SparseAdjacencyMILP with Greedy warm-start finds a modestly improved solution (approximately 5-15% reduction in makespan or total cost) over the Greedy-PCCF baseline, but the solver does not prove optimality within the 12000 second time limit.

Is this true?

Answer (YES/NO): NO